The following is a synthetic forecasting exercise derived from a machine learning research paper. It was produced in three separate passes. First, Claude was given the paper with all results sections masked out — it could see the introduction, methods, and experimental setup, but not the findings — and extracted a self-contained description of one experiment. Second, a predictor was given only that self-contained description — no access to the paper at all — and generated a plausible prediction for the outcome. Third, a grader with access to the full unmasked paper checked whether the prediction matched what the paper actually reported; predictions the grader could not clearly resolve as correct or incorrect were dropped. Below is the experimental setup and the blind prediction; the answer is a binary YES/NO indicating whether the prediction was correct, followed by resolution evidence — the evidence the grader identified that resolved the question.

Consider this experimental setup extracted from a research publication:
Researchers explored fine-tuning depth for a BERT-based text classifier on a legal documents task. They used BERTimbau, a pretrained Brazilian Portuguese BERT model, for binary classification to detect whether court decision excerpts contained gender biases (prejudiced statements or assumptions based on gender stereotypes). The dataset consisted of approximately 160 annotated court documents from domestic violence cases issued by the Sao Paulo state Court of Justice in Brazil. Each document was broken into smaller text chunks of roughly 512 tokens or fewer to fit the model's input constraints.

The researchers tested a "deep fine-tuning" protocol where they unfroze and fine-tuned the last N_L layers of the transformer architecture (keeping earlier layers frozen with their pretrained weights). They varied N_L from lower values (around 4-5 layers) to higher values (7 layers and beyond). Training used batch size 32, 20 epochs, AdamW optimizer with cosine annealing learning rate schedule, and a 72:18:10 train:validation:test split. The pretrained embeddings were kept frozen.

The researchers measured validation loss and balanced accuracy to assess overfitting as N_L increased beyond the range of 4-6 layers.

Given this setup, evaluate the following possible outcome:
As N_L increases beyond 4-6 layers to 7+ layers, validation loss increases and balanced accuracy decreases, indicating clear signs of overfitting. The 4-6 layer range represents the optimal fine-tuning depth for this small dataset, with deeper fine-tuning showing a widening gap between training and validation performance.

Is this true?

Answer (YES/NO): YES